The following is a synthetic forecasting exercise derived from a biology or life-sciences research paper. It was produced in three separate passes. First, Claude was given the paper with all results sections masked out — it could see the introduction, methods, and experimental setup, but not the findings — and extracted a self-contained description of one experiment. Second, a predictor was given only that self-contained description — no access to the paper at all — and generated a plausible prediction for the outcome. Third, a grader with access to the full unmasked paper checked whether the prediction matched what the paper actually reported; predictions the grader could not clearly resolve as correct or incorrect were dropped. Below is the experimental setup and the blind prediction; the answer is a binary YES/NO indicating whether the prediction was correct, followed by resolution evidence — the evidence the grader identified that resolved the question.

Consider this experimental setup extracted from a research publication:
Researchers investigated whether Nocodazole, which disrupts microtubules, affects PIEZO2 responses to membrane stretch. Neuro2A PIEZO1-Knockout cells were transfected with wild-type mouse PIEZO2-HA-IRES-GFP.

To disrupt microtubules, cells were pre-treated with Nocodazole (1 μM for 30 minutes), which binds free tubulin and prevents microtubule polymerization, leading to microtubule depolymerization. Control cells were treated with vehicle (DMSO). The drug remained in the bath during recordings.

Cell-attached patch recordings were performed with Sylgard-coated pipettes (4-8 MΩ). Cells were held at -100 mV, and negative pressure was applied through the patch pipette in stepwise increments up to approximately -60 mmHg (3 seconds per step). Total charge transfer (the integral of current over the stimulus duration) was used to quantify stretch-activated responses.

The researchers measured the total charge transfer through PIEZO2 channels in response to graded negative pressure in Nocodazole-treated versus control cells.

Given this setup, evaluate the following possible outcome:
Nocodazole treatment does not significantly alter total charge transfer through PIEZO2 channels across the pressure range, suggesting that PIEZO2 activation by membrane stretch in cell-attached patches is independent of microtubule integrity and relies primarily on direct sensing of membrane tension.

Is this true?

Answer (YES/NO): YES